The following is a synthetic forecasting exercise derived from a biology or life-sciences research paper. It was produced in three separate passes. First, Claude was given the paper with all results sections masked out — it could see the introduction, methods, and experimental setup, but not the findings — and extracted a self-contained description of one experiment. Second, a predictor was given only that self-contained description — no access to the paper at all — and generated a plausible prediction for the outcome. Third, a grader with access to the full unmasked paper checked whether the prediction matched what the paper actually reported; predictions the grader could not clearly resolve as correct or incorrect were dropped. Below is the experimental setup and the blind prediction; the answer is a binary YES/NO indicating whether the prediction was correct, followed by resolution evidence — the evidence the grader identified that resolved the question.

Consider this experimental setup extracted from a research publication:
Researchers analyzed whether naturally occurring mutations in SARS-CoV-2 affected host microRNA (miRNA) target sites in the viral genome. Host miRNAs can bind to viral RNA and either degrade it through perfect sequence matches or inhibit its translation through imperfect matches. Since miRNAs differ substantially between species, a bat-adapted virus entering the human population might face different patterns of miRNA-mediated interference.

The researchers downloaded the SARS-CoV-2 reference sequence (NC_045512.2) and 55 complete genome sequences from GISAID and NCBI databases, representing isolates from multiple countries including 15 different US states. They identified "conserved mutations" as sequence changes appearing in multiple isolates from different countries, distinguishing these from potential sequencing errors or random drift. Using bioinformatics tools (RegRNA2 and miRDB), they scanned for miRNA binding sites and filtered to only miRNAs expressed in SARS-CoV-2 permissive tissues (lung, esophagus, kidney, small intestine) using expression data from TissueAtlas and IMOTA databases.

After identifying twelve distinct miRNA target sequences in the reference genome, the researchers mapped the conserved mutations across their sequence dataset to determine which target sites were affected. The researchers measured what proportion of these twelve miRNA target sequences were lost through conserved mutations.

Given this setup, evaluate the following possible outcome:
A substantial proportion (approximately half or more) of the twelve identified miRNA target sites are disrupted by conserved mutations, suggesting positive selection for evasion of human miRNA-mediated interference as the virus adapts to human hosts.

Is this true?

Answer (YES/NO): YES